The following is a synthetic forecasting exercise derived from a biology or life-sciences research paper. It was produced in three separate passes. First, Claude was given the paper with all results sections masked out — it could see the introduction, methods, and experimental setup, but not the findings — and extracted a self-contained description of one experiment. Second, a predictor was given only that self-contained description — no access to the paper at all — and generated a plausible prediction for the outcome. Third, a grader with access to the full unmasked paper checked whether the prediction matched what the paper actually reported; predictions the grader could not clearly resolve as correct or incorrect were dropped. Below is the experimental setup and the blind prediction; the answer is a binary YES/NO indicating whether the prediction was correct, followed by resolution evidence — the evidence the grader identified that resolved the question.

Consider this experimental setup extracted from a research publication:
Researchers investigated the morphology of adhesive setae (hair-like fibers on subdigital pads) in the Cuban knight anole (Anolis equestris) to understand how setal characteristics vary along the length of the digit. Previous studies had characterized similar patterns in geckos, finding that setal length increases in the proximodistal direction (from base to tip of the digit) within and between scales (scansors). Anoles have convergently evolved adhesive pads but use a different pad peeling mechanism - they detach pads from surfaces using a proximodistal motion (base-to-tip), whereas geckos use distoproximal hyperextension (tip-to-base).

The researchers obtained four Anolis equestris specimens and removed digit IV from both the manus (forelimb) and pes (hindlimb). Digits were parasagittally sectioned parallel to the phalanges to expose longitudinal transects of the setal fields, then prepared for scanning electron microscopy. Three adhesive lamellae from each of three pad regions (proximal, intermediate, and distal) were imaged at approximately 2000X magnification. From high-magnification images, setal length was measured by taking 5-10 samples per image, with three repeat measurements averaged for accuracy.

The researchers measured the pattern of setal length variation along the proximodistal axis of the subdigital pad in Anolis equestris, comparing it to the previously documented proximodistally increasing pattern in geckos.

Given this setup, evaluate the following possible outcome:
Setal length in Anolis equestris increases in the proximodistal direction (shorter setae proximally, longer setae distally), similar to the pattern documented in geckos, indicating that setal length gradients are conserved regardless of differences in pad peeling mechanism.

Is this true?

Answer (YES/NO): NO